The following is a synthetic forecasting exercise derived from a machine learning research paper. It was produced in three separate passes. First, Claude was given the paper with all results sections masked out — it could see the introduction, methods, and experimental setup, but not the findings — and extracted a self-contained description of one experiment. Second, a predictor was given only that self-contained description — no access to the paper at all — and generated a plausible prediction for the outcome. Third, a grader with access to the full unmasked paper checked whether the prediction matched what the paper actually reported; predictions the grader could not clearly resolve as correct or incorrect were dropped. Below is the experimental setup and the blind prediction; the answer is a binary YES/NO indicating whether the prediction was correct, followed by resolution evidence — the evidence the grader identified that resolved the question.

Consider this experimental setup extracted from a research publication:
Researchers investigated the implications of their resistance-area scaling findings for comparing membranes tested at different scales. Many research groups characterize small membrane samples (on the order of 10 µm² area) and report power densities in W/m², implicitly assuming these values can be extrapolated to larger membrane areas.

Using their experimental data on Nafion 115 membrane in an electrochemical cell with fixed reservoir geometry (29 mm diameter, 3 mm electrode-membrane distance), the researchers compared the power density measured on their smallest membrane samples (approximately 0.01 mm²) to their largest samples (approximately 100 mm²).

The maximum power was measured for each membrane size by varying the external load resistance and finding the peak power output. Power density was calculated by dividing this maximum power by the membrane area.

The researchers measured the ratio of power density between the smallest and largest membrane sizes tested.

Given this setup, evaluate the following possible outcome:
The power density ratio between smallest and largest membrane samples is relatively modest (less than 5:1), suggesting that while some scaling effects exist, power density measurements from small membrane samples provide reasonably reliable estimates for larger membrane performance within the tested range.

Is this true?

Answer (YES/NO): NO